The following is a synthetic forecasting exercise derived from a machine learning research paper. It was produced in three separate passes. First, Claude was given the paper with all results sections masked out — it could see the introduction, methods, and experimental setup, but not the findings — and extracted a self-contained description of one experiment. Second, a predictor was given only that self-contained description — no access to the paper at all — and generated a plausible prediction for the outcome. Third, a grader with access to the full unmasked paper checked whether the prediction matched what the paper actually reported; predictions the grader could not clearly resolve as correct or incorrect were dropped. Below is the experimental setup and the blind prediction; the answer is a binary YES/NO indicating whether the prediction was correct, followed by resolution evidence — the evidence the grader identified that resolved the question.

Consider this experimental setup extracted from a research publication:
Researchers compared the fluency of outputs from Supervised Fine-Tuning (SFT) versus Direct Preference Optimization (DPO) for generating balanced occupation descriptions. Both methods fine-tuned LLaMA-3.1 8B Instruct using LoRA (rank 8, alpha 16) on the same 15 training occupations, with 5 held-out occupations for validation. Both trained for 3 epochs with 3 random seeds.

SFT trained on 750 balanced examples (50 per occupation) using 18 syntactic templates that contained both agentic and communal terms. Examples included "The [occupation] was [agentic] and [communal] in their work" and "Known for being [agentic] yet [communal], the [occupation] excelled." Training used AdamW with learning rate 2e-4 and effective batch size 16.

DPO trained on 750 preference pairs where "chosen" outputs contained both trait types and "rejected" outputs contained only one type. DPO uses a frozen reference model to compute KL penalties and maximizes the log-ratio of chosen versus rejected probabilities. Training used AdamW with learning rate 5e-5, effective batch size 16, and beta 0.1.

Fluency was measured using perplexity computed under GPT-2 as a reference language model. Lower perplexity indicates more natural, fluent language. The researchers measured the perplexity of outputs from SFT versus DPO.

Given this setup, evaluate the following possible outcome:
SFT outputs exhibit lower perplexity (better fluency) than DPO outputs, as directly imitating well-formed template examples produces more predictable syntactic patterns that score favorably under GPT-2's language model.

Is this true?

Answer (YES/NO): YES